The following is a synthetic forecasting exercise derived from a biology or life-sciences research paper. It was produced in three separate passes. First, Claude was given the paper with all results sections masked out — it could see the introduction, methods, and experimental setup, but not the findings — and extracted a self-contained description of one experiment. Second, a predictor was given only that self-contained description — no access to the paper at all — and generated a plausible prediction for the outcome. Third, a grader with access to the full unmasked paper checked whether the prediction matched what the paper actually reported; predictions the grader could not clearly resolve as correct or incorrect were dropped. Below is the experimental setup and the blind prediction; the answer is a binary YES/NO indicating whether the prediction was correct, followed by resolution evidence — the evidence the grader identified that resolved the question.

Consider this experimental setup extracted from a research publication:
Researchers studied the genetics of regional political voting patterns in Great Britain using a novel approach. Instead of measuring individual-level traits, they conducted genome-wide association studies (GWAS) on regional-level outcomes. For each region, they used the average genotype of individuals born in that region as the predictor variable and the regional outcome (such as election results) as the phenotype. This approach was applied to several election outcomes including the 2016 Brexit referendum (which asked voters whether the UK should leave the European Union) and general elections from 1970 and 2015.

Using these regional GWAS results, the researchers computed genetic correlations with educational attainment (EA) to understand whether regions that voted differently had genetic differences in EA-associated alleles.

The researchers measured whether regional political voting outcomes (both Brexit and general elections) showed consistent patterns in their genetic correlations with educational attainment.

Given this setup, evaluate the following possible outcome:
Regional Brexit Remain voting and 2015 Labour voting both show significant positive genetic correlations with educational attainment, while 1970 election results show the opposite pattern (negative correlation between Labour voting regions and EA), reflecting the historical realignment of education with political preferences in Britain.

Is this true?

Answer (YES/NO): NO